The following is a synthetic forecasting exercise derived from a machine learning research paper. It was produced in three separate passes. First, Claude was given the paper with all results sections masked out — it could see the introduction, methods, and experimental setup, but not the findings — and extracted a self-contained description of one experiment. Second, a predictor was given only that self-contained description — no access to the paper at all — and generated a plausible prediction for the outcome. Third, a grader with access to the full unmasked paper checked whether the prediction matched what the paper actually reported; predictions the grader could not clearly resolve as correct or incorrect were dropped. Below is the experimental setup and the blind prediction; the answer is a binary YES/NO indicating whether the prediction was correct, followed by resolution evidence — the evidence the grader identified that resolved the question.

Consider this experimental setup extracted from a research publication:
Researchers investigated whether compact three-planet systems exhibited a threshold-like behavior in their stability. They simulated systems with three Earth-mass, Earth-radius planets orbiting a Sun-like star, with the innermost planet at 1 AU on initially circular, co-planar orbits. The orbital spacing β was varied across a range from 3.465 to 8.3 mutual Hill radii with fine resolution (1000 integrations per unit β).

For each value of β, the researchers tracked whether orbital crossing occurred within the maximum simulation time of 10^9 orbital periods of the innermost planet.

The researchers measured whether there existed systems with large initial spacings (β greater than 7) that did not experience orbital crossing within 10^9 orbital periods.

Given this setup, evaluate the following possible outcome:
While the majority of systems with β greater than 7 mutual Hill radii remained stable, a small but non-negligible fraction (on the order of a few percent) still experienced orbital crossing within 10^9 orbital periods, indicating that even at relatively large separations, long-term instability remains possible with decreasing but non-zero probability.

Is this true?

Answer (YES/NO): NO